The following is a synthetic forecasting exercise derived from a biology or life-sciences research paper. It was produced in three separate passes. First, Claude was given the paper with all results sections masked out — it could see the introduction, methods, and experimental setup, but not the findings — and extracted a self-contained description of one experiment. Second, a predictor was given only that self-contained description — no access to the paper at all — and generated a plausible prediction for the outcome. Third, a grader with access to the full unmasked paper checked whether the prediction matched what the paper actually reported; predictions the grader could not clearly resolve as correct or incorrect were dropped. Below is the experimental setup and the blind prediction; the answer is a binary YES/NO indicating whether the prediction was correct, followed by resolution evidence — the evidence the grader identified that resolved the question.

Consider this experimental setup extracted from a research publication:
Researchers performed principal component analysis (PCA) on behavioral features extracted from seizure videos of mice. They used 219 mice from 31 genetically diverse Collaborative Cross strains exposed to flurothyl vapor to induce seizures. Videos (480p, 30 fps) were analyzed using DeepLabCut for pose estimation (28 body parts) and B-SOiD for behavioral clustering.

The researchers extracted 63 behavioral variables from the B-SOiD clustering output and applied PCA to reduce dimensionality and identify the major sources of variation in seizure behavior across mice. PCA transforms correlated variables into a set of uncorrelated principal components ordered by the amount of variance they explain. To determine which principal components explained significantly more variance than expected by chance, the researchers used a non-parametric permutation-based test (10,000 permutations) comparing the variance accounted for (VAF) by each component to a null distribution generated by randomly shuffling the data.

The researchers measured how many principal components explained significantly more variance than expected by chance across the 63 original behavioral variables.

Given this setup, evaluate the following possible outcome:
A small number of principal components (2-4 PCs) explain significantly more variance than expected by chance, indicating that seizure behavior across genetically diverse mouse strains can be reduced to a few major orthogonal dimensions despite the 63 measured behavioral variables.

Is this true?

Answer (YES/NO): NO